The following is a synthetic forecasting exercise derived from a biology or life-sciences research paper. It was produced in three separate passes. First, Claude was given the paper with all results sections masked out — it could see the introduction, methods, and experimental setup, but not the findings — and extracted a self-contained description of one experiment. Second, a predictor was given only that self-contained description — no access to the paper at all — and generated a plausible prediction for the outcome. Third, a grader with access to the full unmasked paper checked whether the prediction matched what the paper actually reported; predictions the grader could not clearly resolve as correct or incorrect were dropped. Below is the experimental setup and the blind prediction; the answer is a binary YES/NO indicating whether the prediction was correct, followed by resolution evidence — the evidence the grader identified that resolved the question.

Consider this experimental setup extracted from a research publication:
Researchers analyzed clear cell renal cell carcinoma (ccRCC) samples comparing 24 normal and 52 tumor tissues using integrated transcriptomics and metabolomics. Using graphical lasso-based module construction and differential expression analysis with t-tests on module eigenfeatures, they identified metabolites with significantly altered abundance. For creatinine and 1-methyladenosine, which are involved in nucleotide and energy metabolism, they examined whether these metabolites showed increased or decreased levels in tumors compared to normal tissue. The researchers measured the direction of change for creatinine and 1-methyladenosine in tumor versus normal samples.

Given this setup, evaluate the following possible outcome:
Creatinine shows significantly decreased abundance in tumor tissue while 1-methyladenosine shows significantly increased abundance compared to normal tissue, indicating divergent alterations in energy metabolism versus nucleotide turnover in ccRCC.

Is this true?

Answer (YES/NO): NO